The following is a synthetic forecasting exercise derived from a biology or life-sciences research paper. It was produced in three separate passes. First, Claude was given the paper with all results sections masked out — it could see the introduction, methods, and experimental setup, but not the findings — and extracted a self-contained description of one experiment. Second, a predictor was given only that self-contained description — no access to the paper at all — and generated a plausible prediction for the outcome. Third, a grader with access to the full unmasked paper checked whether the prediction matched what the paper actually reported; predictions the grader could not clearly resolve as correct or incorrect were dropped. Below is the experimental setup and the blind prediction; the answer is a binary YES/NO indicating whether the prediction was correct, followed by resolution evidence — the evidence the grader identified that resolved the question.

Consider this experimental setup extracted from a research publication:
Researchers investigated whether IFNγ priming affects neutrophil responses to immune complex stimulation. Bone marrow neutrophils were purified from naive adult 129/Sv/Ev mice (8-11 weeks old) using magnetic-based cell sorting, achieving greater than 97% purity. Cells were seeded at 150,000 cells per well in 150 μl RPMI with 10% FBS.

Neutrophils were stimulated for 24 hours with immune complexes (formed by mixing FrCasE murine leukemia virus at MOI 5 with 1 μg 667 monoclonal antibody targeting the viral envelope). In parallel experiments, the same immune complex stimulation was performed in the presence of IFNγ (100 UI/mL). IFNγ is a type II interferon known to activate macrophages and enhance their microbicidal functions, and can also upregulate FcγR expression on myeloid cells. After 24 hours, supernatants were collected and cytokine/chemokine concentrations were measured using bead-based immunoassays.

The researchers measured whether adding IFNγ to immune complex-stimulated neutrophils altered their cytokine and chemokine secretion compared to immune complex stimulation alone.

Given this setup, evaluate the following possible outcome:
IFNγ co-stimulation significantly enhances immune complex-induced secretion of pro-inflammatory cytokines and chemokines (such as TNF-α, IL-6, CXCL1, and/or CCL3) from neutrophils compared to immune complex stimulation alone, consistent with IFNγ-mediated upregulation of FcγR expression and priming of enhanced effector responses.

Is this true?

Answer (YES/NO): YES